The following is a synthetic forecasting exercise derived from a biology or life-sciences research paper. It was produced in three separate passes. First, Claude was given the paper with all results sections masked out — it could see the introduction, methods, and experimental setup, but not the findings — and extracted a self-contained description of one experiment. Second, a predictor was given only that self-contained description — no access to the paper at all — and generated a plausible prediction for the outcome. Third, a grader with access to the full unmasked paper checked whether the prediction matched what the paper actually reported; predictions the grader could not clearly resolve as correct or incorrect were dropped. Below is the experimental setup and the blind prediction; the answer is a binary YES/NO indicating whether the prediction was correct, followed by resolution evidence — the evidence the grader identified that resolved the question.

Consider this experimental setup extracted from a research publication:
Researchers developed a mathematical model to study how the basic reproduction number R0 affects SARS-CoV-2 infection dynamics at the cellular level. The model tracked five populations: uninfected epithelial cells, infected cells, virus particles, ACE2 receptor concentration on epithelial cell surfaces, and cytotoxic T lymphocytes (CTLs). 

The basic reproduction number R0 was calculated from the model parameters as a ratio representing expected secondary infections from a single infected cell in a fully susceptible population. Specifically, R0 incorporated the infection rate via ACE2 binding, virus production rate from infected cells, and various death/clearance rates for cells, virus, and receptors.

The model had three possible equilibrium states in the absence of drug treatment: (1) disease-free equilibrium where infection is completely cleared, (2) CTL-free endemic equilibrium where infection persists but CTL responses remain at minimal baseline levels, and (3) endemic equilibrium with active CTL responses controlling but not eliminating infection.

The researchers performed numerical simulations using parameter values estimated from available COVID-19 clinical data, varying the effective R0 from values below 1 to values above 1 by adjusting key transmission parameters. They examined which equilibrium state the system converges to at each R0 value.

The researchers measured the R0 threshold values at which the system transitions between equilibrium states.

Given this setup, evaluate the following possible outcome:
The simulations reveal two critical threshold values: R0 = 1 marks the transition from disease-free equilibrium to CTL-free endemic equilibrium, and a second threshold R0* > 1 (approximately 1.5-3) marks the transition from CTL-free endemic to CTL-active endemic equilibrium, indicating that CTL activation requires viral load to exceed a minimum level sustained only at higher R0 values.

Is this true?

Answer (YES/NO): YES